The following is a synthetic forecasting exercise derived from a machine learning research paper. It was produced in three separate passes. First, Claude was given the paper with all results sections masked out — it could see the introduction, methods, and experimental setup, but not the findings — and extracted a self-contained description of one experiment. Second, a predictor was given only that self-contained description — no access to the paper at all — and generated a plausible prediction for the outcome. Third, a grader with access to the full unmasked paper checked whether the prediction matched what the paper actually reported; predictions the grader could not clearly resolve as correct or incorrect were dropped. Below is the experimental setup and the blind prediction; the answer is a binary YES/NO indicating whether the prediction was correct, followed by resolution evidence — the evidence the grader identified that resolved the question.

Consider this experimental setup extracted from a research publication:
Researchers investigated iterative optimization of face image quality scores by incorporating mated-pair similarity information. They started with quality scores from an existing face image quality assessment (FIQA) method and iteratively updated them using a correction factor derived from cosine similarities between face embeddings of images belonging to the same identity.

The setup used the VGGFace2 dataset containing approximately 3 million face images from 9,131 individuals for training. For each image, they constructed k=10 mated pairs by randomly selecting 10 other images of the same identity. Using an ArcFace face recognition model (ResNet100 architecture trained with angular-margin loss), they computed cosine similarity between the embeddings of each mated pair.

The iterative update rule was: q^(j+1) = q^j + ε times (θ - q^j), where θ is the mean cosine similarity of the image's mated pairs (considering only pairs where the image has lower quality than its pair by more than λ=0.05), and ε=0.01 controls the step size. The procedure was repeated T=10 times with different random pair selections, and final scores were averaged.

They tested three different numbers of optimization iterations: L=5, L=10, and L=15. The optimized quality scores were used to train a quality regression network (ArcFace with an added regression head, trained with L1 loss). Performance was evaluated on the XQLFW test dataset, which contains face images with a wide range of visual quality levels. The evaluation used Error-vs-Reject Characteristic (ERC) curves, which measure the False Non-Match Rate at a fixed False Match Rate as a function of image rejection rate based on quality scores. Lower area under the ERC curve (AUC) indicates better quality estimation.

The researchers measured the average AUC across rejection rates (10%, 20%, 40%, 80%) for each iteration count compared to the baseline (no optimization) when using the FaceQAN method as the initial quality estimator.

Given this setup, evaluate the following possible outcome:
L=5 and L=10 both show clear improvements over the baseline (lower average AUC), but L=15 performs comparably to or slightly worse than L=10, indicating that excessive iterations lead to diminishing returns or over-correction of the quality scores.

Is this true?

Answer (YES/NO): YES